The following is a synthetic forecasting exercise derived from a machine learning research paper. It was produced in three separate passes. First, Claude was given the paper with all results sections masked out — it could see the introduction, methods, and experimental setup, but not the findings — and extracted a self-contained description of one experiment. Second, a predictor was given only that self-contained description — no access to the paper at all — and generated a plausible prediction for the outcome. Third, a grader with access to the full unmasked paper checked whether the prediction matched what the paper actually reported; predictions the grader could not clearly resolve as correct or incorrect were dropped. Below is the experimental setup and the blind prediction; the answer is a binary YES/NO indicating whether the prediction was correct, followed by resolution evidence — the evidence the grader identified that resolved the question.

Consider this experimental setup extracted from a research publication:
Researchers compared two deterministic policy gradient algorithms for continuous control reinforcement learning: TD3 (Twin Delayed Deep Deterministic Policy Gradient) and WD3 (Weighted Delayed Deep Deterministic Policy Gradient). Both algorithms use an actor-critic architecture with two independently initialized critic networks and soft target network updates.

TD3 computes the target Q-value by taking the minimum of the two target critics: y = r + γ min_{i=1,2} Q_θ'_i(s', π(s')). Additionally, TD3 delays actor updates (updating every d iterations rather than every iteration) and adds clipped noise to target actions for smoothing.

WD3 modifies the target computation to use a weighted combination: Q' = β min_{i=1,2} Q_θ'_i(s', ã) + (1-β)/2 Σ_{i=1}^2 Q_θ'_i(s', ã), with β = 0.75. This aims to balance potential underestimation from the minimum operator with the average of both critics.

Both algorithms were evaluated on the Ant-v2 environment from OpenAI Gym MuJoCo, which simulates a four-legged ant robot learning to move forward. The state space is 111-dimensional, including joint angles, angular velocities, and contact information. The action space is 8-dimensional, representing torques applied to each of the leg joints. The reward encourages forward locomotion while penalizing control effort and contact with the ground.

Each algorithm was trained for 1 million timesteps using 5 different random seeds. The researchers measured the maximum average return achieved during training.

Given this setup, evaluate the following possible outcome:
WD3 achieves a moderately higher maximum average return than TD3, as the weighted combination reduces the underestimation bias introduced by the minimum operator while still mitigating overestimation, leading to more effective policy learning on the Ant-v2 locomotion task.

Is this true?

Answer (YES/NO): NO